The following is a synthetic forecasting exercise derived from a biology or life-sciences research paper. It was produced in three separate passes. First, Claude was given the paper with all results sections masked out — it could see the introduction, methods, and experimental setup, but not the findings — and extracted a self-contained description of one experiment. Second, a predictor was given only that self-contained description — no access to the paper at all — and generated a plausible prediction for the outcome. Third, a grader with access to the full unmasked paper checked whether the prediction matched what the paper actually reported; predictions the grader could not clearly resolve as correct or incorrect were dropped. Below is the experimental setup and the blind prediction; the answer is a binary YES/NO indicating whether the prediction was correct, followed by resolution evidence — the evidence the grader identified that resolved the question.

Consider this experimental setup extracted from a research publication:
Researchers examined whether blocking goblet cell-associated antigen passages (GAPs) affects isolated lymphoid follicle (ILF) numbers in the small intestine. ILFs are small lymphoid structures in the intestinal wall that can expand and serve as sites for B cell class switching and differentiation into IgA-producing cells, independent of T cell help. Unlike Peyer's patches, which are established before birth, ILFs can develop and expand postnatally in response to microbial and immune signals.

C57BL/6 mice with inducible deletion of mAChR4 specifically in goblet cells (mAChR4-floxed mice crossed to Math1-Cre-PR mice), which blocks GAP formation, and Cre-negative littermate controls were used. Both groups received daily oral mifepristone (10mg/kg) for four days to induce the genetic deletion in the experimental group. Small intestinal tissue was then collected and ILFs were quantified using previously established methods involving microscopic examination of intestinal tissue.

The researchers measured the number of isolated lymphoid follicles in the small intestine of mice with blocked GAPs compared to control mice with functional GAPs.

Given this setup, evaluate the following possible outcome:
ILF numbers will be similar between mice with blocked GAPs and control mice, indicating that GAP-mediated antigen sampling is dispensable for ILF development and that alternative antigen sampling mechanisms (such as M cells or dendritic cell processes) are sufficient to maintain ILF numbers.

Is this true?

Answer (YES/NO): NO